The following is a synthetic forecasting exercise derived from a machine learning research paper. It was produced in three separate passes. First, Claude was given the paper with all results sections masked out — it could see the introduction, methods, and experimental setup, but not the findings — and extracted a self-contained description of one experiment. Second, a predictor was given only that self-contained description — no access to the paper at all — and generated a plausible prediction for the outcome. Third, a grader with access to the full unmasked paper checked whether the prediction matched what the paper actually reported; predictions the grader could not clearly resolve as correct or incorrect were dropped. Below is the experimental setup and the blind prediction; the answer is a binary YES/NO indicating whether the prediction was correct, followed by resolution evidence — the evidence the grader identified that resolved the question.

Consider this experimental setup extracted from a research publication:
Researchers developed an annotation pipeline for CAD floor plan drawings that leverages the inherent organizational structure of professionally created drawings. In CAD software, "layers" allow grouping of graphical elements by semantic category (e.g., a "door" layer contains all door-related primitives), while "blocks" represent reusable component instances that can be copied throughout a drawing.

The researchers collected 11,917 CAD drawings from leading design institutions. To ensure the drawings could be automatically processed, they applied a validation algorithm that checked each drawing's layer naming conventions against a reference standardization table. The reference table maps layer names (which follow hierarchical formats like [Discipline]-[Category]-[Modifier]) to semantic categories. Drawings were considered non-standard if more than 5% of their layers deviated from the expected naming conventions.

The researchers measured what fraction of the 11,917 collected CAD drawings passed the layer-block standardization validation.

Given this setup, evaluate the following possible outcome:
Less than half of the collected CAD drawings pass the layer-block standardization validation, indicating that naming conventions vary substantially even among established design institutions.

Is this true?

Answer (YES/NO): YES